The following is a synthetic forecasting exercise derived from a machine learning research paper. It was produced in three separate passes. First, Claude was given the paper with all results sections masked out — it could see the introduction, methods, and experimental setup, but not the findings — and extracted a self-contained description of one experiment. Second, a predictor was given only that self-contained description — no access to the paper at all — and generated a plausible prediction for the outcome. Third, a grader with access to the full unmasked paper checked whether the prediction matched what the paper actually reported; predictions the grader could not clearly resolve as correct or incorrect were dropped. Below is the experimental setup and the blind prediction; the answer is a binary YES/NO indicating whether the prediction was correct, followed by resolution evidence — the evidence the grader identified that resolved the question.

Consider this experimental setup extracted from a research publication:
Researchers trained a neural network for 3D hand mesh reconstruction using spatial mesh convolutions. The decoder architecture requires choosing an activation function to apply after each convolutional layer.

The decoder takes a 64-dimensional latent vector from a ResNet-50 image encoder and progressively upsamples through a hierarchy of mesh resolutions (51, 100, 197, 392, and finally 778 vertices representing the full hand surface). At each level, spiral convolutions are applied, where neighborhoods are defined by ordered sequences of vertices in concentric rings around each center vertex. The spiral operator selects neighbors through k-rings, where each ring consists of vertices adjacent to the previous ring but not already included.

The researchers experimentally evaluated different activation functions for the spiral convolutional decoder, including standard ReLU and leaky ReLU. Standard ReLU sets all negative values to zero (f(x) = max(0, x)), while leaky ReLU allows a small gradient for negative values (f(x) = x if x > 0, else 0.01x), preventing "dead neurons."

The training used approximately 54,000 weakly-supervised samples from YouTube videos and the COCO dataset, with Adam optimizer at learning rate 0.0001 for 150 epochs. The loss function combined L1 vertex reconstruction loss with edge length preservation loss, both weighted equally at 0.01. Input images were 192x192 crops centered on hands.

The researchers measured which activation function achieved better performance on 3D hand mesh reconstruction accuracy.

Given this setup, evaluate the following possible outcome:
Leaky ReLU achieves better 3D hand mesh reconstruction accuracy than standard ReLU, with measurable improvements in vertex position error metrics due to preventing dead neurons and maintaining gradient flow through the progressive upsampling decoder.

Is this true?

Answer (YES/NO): NO